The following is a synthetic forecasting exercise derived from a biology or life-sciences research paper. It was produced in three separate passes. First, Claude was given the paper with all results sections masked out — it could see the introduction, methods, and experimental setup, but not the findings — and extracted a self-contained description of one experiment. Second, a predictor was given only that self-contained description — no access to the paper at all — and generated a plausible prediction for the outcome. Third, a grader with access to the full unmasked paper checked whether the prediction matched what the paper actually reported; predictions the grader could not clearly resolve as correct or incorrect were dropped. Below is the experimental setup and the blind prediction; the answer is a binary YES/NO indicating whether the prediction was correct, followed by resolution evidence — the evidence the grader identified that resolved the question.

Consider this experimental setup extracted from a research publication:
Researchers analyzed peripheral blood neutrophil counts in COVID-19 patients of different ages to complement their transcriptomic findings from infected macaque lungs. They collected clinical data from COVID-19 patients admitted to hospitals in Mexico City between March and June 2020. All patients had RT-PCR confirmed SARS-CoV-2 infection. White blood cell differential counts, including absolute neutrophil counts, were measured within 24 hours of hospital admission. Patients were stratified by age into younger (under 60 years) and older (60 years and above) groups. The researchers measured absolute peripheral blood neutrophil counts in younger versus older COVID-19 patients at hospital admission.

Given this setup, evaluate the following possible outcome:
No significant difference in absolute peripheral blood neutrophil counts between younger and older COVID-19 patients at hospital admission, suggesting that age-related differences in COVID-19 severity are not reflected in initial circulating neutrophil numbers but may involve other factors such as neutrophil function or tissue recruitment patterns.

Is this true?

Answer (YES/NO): NO